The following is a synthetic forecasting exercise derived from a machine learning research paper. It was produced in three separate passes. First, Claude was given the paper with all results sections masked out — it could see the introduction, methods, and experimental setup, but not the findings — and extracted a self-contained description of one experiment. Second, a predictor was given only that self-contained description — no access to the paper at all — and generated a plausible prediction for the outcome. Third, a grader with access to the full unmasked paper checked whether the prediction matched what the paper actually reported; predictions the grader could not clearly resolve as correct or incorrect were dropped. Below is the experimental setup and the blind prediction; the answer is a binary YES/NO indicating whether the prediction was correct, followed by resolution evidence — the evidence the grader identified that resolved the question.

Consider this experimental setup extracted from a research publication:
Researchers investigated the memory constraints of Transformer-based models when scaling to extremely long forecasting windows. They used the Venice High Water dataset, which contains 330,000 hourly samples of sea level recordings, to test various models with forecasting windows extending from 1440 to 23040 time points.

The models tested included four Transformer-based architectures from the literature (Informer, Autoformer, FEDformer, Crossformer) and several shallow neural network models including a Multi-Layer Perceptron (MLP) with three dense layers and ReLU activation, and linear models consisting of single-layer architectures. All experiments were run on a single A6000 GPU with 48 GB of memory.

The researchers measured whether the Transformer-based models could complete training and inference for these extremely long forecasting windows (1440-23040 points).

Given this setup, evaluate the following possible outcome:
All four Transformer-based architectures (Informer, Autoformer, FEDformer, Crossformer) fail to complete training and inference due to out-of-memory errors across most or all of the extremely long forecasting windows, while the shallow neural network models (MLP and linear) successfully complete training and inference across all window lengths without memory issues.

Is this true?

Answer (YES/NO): YES